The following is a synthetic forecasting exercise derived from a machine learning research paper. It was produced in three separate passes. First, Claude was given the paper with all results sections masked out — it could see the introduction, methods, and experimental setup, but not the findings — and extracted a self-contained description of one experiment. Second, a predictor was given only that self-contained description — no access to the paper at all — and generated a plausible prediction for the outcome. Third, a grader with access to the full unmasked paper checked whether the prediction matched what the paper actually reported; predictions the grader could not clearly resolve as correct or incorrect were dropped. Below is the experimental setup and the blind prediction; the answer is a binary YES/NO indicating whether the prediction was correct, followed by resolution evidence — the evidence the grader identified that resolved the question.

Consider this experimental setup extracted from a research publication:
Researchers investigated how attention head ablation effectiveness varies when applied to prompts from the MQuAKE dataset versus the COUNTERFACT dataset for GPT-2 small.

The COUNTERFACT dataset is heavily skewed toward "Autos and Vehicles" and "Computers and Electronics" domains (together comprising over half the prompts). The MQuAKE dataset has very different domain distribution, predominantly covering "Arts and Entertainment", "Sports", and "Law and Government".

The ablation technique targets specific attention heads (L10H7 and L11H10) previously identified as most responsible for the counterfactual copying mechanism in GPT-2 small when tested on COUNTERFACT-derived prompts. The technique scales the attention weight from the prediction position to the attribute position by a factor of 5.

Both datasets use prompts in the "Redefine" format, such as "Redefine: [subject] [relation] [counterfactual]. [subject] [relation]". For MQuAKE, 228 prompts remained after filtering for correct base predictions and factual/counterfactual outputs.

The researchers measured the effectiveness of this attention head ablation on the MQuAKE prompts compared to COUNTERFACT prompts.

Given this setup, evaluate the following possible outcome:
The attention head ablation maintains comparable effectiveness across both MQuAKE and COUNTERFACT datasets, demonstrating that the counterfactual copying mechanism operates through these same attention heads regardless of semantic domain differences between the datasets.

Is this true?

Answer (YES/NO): NO